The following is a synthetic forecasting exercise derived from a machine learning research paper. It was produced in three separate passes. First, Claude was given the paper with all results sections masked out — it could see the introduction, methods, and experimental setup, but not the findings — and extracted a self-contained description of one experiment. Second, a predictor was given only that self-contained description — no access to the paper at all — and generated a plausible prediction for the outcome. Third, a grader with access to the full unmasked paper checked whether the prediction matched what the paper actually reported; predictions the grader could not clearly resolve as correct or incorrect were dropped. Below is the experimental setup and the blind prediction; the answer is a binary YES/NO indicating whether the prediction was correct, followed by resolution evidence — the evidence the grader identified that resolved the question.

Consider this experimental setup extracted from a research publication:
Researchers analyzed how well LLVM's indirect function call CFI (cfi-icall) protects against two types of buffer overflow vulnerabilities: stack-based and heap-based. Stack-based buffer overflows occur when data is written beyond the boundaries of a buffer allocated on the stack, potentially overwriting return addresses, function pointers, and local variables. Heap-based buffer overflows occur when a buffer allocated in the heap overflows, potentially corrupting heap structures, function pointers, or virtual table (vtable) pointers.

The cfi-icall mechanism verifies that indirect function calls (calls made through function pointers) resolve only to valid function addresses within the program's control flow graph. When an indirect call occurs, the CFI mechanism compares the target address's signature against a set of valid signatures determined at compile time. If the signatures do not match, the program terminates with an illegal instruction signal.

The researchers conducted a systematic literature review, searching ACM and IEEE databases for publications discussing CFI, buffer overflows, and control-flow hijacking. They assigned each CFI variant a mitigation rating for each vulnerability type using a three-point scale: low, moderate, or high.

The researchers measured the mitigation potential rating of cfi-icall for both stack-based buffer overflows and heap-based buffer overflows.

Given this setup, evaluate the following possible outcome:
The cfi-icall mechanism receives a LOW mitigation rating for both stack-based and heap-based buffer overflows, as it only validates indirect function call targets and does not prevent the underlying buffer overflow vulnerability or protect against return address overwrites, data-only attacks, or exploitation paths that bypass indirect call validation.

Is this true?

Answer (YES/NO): NO